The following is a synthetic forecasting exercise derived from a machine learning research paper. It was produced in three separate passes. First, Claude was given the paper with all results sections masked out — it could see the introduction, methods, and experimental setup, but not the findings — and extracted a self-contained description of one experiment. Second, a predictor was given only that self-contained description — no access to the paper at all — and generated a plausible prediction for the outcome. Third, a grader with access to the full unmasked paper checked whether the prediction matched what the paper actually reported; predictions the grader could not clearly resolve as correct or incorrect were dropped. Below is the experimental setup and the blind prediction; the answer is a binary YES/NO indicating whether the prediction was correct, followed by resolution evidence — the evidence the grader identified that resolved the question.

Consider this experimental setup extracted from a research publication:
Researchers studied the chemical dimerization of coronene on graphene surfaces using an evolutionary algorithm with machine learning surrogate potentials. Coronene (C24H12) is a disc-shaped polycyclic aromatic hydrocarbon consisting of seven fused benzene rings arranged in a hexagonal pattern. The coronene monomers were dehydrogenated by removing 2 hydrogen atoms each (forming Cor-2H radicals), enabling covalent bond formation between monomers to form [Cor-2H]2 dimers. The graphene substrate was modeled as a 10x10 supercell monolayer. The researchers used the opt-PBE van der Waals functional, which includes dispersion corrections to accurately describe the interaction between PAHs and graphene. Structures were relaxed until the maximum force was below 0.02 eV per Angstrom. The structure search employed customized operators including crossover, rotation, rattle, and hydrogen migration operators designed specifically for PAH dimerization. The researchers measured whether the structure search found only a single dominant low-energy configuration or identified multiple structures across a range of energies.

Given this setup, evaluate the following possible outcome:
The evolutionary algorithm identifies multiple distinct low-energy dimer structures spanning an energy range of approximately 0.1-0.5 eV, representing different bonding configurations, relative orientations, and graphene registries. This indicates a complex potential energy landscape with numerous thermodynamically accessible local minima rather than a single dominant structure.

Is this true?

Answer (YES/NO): NO